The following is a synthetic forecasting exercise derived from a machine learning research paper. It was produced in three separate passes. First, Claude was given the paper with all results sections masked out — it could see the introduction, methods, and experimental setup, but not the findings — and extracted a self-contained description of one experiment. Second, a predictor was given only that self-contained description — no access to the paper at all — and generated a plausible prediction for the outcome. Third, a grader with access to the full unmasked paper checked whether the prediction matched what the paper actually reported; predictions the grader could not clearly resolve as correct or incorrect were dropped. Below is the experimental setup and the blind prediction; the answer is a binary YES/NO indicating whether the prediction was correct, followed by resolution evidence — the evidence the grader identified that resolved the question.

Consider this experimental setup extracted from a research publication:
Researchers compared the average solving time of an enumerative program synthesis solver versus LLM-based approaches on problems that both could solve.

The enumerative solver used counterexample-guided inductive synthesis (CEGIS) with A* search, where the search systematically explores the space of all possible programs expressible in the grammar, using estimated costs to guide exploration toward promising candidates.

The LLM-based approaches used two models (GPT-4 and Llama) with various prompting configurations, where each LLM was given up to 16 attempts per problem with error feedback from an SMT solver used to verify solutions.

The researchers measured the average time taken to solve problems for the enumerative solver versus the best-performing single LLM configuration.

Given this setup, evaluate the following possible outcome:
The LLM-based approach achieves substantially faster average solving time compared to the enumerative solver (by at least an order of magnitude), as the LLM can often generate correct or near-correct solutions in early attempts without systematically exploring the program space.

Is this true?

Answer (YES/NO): NO